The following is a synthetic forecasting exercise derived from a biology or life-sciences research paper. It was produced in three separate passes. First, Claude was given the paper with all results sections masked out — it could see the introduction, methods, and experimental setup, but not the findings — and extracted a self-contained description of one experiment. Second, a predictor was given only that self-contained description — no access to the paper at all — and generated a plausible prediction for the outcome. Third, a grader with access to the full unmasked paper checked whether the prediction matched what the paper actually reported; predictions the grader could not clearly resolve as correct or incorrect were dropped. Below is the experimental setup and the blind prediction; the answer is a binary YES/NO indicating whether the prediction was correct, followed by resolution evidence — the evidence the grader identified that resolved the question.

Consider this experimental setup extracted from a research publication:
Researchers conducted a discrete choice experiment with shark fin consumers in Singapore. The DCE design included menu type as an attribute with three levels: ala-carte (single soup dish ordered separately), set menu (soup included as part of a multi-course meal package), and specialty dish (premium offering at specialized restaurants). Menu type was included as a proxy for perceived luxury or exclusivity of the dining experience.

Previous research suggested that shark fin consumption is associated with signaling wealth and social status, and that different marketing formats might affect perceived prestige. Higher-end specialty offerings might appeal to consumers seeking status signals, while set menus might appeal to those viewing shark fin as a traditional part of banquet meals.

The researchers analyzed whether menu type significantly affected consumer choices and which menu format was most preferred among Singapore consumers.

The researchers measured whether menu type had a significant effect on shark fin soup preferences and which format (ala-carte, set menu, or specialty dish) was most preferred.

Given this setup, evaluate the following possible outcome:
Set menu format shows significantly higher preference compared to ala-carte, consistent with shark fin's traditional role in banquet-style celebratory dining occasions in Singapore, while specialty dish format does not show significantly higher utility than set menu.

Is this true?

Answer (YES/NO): NO